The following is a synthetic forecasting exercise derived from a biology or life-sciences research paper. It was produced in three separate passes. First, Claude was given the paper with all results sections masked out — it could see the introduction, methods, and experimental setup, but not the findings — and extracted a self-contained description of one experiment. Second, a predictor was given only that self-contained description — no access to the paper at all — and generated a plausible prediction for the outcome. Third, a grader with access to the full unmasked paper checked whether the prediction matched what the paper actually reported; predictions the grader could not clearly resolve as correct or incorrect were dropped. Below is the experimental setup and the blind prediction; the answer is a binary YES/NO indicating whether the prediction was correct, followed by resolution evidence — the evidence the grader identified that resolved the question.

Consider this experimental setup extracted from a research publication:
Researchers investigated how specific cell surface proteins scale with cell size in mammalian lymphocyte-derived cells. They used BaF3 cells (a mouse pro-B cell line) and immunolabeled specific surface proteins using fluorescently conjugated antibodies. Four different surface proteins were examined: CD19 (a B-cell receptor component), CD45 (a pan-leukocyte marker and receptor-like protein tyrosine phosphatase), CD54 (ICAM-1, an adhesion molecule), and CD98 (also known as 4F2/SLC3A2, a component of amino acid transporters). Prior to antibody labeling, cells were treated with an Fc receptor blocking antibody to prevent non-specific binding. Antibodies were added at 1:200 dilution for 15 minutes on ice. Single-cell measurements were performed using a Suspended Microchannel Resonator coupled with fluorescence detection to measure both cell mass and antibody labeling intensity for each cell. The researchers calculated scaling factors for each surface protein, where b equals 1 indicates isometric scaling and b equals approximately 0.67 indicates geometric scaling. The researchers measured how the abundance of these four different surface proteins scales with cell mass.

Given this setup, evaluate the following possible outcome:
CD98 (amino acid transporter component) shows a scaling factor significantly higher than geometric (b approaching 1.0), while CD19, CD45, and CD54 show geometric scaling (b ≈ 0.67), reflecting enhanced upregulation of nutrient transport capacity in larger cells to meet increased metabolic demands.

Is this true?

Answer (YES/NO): NO